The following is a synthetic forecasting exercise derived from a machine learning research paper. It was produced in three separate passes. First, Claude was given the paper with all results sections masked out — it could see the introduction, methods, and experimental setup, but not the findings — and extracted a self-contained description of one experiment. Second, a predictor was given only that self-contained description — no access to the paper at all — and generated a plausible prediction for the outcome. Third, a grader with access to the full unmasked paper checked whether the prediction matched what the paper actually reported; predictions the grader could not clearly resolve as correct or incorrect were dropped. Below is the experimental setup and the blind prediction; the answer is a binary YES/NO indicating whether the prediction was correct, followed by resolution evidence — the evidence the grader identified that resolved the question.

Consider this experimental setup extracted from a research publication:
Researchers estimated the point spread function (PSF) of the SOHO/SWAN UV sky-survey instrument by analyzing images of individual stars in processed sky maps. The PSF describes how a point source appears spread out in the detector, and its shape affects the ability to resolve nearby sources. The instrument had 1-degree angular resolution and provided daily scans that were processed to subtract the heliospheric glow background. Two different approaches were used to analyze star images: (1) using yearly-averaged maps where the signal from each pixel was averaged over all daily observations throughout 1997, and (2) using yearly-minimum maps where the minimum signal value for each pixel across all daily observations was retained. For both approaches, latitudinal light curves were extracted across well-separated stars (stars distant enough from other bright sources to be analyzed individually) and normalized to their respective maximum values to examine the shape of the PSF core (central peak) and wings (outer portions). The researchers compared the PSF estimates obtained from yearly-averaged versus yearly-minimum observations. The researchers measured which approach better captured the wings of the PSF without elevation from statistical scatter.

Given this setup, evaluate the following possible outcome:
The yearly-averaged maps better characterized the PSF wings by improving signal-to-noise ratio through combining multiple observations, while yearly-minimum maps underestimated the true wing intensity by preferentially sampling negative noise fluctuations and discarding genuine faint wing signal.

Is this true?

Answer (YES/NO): NO